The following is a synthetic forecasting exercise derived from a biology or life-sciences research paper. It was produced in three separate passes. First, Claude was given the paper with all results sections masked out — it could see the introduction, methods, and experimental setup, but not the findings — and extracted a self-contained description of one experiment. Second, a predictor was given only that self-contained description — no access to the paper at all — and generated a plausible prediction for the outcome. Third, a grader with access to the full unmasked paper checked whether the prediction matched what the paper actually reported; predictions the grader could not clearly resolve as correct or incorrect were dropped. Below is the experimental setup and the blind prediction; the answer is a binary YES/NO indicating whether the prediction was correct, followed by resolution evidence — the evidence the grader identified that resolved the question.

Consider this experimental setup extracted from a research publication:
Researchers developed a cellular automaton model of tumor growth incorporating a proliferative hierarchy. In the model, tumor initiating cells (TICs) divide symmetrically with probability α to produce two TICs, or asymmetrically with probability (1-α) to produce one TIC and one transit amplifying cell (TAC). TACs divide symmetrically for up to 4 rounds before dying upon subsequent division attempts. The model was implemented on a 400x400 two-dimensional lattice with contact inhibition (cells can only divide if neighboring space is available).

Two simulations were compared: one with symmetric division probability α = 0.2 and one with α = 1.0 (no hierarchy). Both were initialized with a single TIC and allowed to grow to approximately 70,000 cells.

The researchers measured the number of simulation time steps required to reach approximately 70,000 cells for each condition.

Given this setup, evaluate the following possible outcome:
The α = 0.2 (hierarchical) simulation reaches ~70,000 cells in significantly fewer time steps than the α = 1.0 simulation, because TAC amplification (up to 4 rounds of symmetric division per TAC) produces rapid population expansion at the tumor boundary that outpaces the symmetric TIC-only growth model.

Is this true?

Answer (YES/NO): NO